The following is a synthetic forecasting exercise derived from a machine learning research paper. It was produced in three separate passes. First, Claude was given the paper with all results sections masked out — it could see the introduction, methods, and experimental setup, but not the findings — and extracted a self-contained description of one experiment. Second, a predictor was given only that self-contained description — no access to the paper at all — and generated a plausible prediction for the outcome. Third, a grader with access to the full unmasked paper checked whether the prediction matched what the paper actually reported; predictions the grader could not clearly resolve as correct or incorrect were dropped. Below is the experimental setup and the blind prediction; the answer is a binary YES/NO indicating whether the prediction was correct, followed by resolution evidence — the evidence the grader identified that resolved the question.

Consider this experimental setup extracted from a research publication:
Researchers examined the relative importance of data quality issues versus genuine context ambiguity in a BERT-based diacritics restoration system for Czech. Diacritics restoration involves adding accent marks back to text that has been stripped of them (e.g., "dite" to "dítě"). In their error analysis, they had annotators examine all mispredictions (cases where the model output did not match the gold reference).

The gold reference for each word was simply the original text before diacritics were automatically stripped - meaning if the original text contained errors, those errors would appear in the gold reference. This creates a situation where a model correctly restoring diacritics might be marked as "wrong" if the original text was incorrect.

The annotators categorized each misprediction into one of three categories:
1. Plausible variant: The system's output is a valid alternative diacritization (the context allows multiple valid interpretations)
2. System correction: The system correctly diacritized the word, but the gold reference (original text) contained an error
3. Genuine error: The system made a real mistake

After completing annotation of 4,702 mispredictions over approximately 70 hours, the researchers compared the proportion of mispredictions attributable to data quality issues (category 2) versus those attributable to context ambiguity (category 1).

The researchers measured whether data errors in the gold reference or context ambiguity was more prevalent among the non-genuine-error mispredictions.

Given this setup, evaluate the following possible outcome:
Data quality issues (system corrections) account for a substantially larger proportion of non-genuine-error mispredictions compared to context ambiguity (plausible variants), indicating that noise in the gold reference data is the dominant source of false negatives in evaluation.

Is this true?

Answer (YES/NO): YES